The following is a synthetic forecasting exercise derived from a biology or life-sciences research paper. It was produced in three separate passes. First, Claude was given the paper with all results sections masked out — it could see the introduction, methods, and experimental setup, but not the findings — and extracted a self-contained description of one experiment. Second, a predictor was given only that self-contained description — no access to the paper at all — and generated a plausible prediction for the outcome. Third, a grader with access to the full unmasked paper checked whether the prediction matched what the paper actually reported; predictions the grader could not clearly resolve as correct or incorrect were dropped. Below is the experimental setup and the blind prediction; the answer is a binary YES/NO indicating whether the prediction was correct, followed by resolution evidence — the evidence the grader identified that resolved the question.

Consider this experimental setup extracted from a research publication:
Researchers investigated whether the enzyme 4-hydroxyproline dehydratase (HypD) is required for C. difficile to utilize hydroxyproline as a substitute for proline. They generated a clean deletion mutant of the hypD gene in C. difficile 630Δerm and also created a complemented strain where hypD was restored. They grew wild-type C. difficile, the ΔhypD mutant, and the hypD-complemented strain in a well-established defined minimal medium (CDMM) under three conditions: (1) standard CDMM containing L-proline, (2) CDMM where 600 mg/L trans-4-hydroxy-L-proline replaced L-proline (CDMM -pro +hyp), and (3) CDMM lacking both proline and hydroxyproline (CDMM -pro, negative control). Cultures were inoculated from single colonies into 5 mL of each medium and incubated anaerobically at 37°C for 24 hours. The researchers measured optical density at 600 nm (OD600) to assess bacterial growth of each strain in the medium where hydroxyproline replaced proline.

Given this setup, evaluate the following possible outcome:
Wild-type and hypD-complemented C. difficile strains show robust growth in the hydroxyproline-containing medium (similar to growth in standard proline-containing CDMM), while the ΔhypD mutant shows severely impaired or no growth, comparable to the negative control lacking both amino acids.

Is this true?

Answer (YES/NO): NO